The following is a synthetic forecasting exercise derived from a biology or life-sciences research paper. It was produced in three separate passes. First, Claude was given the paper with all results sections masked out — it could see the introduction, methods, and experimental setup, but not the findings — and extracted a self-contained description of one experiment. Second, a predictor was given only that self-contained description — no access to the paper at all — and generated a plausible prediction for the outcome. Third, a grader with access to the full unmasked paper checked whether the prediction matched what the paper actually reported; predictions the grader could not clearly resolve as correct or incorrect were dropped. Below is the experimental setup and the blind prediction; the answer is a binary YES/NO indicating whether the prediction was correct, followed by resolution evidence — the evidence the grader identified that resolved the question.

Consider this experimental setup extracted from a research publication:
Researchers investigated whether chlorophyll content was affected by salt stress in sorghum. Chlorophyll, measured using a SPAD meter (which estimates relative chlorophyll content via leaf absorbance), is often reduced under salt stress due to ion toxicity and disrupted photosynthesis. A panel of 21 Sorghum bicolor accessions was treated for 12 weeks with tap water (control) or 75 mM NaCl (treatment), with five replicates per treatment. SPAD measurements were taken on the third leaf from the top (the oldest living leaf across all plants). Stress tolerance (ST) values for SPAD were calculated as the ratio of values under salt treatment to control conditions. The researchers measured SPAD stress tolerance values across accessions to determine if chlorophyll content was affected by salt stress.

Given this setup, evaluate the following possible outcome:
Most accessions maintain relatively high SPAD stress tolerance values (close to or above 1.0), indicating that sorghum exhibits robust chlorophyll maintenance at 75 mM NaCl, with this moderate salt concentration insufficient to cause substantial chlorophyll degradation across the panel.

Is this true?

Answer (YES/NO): NO